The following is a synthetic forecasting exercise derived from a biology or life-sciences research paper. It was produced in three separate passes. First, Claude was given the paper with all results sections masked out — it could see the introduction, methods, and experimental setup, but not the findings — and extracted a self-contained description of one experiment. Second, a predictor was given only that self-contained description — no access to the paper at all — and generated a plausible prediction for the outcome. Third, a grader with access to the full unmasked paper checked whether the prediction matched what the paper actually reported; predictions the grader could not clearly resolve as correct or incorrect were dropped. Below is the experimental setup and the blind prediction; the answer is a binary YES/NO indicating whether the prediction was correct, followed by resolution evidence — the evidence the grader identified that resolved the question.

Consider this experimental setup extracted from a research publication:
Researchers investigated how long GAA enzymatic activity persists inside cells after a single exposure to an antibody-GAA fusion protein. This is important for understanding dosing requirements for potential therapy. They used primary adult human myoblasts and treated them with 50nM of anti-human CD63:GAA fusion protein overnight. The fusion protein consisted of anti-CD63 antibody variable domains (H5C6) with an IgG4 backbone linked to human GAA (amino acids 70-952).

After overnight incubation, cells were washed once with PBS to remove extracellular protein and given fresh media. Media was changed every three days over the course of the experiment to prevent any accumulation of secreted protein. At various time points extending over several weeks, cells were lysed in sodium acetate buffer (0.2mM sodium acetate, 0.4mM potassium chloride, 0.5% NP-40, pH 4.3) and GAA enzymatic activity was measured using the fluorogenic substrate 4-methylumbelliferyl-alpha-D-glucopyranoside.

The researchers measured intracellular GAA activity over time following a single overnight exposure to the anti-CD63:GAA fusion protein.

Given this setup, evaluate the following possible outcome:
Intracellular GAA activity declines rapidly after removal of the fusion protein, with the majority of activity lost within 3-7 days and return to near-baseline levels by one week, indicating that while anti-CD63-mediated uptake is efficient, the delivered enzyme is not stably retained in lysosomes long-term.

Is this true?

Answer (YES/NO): NO